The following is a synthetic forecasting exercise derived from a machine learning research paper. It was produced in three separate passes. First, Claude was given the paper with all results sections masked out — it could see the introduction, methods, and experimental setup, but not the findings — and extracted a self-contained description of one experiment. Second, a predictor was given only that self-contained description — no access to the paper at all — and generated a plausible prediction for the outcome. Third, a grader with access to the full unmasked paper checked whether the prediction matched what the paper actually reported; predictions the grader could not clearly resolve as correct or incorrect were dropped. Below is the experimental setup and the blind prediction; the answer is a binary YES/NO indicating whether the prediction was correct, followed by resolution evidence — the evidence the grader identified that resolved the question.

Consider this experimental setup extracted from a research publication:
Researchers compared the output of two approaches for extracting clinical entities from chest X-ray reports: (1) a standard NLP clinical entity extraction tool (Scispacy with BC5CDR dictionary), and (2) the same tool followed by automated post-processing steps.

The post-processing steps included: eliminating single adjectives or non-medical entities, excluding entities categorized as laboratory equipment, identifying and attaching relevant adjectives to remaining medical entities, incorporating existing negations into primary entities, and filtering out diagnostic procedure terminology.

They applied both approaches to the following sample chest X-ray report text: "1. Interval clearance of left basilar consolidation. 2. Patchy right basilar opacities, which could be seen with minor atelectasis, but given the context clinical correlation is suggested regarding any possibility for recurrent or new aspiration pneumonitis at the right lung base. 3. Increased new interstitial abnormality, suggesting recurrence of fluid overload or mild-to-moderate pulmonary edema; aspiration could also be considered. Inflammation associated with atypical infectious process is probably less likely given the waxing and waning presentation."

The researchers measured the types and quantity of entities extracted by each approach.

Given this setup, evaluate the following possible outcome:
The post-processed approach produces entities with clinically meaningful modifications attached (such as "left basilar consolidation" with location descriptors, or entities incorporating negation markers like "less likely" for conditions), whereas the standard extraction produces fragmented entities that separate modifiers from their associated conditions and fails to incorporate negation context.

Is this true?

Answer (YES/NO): YES